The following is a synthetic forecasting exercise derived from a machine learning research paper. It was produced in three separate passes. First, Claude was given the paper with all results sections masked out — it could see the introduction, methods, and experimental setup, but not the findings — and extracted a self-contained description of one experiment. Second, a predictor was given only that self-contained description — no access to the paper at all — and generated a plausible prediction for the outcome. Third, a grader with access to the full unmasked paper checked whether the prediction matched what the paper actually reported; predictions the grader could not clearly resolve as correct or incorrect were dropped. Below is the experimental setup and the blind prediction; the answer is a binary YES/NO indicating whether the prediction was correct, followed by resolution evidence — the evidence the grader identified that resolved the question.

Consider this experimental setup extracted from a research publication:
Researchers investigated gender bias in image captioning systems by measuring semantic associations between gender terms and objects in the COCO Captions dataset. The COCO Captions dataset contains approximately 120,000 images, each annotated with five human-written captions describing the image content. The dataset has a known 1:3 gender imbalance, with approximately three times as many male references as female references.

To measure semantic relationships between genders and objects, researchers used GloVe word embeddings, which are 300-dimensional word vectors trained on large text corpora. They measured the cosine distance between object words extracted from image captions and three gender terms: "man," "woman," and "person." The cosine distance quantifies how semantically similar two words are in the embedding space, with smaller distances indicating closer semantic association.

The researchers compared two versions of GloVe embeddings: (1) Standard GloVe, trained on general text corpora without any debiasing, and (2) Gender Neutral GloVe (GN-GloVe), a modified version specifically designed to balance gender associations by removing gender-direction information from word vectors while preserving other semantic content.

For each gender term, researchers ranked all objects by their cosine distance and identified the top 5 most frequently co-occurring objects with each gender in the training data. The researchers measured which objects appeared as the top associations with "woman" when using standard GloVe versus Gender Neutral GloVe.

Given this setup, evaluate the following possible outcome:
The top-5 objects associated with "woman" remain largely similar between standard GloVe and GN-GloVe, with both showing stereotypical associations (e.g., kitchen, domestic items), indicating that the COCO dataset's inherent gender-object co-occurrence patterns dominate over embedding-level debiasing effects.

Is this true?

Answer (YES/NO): NO